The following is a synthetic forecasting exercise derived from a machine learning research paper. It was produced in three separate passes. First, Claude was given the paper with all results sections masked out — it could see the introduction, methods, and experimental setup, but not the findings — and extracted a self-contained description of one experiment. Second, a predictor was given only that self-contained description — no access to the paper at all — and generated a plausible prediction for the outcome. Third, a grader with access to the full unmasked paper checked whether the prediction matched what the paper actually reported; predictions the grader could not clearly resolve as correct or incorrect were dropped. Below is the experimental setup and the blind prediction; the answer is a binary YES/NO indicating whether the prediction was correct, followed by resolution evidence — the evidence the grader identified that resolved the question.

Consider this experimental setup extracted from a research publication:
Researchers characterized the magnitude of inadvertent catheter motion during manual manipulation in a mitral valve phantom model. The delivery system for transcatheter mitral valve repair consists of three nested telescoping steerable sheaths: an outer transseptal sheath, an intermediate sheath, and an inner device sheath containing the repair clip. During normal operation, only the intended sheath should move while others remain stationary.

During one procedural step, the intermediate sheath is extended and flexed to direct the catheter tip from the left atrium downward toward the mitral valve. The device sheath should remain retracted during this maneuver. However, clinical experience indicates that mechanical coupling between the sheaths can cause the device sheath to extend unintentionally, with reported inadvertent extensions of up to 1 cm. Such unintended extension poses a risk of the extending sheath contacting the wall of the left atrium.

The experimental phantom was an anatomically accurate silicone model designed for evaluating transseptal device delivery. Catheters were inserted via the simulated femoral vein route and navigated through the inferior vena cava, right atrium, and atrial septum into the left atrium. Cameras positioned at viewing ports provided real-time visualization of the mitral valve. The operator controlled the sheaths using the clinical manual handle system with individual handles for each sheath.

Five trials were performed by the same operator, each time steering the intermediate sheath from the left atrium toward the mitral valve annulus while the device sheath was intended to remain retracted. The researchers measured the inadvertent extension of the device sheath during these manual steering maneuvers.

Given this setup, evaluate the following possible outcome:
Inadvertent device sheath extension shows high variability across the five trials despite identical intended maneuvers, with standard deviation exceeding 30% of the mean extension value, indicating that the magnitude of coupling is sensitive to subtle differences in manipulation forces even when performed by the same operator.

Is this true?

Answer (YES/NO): YES